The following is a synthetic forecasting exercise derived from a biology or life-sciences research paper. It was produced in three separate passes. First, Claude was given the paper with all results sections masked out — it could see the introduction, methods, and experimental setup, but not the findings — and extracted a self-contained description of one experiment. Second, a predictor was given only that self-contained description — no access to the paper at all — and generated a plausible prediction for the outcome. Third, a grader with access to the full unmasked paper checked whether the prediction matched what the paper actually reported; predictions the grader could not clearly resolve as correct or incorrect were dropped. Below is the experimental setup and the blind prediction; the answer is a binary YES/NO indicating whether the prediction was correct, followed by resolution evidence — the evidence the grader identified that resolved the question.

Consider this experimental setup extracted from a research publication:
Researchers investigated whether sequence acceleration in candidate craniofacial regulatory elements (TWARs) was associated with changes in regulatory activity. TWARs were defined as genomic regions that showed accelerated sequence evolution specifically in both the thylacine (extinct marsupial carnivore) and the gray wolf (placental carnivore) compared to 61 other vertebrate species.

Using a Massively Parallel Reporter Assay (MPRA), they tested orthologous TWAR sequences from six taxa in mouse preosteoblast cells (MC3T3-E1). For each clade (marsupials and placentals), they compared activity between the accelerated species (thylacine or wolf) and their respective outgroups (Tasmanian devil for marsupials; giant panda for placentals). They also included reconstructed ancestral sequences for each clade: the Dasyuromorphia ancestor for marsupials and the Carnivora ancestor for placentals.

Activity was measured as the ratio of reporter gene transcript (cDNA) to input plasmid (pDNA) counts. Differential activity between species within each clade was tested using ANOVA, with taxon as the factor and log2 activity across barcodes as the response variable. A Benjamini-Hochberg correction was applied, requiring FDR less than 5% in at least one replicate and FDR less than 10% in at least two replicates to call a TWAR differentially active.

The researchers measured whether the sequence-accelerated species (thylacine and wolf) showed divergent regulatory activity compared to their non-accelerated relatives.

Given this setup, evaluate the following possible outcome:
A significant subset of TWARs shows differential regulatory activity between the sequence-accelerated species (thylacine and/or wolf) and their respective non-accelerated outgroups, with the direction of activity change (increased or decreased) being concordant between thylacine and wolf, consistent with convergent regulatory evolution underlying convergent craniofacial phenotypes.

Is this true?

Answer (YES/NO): NO